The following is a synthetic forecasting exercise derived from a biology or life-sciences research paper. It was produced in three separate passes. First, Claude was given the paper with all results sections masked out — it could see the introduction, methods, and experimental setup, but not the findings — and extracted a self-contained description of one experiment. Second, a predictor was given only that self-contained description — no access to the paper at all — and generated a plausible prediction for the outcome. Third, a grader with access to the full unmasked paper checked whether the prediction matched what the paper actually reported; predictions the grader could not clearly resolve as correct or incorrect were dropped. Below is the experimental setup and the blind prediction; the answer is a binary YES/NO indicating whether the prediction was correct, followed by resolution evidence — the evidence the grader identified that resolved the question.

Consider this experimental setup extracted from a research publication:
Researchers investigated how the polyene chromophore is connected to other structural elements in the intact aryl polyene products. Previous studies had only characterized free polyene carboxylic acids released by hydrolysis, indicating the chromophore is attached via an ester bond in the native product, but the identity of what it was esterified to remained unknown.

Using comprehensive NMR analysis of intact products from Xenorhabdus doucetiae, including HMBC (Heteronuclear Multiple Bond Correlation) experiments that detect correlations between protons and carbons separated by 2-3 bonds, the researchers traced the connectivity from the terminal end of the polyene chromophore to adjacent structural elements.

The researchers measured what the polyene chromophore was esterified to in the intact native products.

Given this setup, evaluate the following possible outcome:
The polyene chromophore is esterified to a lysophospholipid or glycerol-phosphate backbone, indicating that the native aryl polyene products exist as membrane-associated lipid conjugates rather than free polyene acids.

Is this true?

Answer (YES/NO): NO